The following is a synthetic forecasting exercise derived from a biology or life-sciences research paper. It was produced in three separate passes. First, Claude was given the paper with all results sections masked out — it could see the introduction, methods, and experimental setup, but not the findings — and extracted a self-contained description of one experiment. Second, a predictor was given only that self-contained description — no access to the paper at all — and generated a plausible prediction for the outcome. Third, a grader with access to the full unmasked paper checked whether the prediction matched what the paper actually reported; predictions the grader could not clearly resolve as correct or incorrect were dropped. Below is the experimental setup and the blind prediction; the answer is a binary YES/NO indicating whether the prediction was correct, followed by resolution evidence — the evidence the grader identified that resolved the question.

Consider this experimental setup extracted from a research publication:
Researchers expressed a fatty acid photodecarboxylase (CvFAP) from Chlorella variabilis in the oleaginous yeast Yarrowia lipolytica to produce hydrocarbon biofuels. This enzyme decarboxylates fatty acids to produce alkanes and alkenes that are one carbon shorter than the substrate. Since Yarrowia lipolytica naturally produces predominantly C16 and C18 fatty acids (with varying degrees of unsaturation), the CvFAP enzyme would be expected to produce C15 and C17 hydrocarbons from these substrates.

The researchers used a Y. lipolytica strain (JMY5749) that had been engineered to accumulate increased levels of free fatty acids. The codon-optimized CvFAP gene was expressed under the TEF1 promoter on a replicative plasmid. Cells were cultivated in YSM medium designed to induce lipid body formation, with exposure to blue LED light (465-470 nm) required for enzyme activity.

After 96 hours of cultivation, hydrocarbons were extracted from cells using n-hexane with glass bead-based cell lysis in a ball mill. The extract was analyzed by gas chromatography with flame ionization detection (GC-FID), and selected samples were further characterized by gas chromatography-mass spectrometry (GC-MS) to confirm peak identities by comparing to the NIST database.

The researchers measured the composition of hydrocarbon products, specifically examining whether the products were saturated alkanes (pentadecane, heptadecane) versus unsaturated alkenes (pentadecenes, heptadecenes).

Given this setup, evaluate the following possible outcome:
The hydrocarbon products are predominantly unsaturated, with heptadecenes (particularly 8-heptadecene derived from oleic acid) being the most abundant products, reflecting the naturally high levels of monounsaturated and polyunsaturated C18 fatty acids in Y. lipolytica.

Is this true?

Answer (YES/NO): NO